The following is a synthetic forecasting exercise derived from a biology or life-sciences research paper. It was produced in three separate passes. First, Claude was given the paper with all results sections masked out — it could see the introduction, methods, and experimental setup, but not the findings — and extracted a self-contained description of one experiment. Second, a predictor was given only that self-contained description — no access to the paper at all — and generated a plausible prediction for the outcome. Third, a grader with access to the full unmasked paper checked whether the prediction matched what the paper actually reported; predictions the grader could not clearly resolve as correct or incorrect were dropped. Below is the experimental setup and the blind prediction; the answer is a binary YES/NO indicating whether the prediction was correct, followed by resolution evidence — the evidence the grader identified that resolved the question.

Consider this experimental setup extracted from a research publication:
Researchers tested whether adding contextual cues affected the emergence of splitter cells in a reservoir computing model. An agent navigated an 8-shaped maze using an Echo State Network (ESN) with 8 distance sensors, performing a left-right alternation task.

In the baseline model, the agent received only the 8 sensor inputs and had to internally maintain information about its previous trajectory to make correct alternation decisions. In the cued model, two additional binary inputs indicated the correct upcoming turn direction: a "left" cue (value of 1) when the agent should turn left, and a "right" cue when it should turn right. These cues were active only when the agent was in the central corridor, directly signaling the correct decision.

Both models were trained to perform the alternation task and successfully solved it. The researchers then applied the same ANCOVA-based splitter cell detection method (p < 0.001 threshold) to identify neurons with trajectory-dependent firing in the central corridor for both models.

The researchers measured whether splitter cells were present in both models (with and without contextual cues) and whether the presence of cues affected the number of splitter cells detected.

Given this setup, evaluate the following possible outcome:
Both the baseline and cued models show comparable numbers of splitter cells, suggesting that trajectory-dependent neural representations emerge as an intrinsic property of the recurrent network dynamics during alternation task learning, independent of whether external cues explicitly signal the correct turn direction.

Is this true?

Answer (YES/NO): YES